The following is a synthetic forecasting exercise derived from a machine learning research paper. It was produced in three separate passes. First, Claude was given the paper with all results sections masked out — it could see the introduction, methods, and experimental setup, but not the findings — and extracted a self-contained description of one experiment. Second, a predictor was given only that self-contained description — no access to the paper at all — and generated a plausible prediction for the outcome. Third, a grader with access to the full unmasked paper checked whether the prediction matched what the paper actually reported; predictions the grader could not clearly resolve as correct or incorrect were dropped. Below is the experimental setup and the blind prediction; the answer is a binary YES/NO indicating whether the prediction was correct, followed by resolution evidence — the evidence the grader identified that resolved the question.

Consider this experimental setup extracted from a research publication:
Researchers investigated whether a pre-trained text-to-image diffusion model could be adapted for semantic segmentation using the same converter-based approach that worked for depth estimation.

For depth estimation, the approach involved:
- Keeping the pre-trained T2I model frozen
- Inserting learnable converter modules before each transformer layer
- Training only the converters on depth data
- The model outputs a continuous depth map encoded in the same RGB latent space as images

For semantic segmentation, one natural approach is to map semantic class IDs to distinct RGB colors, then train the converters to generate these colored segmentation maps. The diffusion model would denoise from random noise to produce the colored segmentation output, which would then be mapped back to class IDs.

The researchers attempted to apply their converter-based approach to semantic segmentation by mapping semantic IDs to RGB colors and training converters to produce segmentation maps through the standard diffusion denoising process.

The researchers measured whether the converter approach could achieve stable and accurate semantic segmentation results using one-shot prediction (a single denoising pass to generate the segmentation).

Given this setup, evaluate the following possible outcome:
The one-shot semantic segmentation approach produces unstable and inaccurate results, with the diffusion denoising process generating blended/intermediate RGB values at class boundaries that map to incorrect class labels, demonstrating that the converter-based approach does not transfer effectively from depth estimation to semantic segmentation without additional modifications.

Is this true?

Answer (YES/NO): YES